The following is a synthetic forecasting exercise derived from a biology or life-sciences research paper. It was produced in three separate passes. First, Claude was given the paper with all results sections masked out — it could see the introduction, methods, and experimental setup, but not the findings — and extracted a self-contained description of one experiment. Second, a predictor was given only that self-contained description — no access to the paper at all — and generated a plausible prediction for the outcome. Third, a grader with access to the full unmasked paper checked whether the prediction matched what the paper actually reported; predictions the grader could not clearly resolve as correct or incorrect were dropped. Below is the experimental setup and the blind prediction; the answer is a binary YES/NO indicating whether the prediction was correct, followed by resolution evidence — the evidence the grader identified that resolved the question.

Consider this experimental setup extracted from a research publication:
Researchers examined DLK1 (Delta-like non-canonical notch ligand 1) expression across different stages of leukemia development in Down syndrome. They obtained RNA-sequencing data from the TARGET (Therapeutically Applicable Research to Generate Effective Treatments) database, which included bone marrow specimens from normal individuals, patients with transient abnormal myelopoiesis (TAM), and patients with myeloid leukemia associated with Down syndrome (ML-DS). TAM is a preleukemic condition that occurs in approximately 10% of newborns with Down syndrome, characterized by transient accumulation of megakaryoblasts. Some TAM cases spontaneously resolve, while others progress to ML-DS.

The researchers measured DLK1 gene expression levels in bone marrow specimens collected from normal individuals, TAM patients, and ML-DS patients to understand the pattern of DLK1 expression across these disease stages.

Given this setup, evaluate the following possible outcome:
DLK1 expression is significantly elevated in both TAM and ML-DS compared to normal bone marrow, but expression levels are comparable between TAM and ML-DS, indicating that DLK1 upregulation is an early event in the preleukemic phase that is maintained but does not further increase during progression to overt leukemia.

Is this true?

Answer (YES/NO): NO